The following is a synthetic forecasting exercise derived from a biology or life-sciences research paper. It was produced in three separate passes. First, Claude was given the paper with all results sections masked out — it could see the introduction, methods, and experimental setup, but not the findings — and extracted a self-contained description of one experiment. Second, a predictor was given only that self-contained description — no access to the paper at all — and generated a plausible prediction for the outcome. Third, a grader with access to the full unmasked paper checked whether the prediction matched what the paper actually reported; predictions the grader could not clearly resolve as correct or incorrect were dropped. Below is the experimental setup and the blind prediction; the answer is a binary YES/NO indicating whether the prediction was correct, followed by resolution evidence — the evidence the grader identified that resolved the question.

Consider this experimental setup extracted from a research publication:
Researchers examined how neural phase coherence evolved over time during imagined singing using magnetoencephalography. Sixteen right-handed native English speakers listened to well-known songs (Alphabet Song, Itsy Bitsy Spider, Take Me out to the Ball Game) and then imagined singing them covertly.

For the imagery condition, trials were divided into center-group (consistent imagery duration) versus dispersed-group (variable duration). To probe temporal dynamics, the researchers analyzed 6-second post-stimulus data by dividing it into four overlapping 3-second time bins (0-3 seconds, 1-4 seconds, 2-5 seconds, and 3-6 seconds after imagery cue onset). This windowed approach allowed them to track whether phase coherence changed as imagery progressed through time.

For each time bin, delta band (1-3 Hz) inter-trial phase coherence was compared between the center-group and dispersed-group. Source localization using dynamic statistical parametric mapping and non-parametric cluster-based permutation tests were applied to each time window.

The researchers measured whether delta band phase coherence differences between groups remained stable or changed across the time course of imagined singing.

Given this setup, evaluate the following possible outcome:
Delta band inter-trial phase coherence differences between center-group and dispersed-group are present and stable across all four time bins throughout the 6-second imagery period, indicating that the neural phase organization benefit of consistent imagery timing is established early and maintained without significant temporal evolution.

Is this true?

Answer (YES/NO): NO